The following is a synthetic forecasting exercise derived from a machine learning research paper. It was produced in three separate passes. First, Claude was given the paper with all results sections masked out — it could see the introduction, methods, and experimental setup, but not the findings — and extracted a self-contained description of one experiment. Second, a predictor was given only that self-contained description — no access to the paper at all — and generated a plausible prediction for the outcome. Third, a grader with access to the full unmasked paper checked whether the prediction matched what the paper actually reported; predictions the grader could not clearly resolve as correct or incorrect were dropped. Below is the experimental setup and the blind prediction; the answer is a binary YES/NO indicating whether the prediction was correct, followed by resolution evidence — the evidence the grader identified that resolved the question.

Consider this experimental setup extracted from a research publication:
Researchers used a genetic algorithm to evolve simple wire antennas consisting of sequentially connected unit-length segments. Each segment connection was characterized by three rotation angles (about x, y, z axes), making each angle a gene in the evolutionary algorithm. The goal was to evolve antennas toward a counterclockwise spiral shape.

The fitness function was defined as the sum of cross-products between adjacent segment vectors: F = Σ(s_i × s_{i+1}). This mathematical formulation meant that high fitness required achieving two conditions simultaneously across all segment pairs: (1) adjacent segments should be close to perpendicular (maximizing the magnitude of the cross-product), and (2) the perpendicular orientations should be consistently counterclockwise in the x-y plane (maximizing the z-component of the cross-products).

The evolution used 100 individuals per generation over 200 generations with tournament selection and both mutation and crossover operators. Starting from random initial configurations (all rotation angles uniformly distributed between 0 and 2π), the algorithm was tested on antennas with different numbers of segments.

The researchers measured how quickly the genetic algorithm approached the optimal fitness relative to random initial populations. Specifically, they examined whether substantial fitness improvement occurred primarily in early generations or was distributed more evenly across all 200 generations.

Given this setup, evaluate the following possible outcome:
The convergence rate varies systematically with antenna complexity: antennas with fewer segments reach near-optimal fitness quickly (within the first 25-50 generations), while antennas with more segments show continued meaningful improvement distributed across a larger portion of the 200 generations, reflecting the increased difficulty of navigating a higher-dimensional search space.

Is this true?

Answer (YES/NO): NO